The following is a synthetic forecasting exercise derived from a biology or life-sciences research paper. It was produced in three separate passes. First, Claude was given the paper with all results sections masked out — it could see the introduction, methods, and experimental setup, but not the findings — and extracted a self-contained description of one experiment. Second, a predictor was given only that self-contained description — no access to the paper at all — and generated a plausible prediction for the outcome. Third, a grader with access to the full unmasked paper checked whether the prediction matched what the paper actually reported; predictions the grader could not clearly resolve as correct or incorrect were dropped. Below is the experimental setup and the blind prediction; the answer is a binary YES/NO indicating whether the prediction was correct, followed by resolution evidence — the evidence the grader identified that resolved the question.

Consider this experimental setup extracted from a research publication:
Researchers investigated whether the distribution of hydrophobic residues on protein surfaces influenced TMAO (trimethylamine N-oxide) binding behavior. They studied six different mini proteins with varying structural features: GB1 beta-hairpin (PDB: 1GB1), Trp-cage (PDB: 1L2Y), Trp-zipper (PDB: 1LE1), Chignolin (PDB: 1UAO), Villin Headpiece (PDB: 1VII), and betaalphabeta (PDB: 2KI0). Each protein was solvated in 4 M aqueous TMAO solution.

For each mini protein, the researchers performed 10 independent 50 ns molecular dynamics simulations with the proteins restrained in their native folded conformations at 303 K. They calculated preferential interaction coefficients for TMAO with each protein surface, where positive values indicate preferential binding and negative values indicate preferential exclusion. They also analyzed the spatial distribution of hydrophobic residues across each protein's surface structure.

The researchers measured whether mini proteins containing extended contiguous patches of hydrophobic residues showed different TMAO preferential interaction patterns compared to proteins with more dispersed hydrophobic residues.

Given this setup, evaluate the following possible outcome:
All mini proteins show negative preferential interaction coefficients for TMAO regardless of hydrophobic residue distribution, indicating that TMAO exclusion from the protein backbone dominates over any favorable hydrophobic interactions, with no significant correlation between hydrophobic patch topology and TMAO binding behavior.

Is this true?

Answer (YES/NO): NO